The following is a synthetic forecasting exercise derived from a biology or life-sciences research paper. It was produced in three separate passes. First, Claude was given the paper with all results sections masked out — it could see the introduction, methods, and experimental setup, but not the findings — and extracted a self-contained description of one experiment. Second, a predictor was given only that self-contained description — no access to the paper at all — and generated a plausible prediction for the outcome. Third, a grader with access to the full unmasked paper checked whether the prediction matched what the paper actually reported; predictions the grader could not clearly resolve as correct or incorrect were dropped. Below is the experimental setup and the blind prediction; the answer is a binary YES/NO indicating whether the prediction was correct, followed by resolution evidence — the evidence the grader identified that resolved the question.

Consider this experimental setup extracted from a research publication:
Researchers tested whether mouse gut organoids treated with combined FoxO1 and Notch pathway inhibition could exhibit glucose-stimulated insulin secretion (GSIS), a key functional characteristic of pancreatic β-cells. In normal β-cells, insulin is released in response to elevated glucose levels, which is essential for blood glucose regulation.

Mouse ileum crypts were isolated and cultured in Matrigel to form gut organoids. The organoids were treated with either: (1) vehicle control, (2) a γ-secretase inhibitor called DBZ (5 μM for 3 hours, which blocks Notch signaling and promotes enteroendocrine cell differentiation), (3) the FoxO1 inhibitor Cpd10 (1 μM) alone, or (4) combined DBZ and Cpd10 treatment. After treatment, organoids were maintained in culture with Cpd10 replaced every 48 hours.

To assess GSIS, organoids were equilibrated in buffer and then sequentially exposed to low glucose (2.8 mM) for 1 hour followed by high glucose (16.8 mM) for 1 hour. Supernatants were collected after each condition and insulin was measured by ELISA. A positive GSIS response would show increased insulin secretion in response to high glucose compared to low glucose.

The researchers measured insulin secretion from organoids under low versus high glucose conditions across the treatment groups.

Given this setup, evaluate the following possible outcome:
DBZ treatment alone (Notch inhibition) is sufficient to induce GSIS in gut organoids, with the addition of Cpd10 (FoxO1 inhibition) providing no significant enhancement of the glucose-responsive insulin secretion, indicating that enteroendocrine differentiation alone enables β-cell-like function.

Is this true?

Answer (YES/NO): NO